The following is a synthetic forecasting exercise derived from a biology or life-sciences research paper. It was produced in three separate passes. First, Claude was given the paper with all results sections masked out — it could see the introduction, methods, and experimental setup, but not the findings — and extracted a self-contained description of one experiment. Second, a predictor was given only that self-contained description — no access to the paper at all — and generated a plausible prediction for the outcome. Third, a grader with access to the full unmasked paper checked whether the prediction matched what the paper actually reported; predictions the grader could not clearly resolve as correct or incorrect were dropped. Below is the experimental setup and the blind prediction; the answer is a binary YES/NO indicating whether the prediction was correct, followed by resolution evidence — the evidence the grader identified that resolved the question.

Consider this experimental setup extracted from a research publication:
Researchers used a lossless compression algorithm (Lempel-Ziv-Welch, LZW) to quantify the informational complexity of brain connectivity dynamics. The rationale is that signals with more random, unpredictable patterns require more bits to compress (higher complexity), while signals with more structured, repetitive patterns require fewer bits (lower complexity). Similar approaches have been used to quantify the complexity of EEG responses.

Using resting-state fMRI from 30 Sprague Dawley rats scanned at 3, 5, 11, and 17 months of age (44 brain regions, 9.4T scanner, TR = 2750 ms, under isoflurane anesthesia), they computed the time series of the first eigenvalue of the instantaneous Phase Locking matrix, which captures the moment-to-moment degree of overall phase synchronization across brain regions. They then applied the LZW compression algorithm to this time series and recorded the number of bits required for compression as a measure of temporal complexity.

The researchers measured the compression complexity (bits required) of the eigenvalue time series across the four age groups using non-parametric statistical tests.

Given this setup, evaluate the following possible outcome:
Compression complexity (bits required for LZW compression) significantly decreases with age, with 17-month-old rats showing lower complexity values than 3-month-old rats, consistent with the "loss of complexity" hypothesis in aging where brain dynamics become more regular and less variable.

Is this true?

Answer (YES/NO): NO